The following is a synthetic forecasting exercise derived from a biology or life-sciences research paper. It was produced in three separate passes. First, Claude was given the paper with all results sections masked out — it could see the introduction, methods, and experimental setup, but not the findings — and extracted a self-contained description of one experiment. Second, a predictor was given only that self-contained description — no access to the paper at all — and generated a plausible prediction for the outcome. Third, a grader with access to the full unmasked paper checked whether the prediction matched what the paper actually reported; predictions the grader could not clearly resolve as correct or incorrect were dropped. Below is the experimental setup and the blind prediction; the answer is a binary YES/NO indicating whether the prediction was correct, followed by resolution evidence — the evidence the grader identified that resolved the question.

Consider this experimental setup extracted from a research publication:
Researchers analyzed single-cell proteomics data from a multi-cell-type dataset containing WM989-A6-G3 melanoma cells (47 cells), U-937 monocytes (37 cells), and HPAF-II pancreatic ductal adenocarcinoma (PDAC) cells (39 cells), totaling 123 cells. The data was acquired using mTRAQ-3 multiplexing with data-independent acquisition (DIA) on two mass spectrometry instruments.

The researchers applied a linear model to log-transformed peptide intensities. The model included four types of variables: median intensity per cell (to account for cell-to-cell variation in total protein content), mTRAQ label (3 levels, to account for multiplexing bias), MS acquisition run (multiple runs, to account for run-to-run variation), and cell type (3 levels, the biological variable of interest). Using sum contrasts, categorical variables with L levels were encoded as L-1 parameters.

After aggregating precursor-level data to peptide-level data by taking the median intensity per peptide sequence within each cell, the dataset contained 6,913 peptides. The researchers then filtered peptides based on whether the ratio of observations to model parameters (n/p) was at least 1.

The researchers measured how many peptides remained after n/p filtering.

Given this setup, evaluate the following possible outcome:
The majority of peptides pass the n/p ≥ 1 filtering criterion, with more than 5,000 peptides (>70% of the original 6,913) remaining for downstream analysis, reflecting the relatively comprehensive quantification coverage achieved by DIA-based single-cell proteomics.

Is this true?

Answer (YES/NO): NO